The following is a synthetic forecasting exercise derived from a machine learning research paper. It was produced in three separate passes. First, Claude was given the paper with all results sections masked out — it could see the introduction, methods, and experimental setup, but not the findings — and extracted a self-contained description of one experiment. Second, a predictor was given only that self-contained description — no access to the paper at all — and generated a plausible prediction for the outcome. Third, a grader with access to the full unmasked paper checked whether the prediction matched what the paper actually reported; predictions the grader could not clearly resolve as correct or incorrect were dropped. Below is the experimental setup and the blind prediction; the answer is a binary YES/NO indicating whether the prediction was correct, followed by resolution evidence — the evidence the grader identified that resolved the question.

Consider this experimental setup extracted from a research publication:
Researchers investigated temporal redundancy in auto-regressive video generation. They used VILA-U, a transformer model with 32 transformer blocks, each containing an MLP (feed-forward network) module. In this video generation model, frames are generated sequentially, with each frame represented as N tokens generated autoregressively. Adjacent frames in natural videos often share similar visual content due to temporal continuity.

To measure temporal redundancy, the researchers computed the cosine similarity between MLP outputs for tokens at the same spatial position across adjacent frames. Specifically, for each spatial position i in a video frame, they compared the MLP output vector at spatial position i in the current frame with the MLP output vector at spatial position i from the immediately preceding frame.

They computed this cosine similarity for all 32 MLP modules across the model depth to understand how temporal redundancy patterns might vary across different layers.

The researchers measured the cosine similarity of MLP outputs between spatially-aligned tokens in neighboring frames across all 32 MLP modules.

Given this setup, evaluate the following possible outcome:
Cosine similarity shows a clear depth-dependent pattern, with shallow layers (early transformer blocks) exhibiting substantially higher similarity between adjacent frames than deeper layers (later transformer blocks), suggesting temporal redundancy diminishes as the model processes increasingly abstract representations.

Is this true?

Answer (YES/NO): NO